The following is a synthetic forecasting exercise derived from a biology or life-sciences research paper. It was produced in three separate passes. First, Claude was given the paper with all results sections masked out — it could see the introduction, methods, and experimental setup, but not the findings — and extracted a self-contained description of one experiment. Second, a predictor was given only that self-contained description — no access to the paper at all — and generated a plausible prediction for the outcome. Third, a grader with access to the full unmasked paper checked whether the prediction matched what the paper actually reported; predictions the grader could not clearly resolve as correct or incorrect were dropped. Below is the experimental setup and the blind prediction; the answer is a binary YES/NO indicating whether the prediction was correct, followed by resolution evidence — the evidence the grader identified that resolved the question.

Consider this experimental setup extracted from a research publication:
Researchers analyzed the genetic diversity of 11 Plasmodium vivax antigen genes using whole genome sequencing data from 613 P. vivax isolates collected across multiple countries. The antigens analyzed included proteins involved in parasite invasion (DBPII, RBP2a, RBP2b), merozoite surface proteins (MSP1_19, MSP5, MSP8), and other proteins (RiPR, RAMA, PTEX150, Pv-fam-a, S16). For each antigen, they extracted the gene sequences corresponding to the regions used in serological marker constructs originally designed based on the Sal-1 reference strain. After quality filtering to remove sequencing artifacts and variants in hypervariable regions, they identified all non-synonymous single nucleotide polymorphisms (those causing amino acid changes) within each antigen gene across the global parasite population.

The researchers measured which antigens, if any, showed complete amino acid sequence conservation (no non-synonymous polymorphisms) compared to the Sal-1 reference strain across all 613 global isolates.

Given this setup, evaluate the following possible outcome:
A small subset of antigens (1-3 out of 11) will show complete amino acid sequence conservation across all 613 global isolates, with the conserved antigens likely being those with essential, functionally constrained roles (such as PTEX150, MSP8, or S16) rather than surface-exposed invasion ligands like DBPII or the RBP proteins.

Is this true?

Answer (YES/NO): NO